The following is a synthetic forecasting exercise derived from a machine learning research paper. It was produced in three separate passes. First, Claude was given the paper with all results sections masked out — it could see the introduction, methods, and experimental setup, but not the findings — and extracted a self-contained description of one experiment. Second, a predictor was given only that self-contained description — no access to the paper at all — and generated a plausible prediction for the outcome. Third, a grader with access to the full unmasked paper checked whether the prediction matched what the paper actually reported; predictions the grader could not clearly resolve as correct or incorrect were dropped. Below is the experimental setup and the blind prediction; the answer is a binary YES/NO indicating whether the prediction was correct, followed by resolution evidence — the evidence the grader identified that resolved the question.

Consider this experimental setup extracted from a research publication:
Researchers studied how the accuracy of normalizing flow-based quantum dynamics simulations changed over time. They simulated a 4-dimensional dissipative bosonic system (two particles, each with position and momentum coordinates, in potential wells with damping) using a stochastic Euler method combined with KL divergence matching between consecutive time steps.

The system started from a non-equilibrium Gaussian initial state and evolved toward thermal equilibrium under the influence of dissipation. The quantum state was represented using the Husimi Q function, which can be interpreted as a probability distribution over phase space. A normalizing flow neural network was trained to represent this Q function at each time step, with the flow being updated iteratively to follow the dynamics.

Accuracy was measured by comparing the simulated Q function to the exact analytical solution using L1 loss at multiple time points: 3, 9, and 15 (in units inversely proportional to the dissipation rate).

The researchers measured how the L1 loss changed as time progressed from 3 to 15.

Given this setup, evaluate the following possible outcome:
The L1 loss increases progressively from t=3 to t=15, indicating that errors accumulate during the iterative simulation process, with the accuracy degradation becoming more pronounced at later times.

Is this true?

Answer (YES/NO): NO